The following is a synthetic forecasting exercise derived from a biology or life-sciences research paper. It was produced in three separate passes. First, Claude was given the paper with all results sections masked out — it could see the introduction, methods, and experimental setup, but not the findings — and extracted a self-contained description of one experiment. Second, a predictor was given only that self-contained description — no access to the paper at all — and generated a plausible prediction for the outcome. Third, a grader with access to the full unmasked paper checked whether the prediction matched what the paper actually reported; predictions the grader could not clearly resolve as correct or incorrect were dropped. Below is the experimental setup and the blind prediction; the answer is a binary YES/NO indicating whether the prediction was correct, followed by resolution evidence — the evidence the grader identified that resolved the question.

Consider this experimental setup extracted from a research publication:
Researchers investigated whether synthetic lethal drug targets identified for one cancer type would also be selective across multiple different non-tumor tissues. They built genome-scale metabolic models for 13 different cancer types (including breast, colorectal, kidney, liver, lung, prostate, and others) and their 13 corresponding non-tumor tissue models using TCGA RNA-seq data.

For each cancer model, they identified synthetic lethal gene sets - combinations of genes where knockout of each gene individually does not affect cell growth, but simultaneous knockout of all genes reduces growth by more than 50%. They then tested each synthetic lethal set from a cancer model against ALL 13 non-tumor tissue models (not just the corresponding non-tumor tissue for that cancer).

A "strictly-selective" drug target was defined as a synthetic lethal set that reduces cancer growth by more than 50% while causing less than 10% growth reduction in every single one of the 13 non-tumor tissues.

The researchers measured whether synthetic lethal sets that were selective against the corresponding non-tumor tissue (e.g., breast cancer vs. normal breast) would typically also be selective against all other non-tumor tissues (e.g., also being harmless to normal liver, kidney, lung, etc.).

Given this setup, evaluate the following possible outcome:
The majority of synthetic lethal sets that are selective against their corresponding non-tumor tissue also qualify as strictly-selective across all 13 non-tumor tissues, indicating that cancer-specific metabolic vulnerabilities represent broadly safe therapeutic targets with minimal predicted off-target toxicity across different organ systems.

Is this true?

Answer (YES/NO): NO